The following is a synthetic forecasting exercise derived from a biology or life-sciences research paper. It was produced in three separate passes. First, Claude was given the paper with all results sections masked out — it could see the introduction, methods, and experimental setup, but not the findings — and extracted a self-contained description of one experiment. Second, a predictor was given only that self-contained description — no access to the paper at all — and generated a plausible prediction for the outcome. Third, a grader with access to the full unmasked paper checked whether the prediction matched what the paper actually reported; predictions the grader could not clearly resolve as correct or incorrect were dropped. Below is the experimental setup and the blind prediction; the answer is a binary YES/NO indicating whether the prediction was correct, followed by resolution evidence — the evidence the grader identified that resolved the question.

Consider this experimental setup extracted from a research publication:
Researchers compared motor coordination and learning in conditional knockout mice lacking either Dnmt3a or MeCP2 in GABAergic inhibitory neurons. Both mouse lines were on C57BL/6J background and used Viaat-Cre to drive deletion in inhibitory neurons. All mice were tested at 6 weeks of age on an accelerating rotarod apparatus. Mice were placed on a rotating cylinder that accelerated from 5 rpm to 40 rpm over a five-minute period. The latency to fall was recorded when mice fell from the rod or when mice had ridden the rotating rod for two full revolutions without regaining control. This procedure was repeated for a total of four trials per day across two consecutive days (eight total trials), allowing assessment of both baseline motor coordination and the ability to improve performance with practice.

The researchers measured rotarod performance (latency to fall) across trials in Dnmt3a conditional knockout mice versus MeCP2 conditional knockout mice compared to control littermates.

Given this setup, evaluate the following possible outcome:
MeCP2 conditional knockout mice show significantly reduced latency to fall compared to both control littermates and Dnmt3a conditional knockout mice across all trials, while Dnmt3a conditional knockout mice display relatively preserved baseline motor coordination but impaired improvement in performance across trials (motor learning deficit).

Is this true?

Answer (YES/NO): NO